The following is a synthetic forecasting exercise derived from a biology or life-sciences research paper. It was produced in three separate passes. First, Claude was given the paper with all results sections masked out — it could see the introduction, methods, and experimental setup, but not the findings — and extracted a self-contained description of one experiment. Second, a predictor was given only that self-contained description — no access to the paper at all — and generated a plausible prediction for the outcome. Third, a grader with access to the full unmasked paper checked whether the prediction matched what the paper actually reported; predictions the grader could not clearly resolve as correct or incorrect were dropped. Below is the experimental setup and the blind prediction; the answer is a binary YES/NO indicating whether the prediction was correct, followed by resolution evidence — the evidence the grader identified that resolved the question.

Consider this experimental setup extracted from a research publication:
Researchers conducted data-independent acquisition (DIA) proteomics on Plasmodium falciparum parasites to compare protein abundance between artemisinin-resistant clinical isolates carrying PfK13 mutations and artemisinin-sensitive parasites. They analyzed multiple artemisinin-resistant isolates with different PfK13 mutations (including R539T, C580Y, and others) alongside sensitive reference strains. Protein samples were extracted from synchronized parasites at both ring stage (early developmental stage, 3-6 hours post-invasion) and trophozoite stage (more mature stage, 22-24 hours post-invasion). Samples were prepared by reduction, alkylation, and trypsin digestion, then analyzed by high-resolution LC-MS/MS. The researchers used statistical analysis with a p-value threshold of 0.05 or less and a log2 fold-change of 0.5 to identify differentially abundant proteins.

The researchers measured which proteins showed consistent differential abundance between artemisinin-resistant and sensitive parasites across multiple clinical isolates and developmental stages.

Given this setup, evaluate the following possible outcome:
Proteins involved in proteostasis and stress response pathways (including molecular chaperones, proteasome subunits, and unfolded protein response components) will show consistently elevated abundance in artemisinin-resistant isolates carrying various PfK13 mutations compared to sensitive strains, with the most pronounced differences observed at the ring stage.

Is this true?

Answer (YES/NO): NO